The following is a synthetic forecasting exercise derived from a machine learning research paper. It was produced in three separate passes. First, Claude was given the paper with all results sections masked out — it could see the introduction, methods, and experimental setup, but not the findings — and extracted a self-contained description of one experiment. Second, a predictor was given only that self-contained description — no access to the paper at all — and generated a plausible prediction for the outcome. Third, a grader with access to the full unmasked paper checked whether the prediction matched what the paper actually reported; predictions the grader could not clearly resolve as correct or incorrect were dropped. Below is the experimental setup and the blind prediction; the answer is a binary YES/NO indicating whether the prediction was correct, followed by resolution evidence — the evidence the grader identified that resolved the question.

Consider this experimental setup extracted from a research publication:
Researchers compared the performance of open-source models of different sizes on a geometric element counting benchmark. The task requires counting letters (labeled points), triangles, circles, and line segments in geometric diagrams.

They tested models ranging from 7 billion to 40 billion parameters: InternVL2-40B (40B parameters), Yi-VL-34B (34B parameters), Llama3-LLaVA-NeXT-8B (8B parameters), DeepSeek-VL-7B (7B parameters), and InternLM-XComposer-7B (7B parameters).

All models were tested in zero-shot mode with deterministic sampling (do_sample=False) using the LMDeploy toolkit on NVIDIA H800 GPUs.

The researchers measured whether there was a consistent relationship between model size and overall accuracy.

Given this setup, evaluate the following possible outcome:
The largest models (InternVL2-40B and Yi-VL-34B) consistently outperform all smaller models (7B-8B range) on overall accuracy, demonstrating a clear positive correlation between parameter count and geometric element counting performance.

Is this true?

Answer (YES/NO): NO